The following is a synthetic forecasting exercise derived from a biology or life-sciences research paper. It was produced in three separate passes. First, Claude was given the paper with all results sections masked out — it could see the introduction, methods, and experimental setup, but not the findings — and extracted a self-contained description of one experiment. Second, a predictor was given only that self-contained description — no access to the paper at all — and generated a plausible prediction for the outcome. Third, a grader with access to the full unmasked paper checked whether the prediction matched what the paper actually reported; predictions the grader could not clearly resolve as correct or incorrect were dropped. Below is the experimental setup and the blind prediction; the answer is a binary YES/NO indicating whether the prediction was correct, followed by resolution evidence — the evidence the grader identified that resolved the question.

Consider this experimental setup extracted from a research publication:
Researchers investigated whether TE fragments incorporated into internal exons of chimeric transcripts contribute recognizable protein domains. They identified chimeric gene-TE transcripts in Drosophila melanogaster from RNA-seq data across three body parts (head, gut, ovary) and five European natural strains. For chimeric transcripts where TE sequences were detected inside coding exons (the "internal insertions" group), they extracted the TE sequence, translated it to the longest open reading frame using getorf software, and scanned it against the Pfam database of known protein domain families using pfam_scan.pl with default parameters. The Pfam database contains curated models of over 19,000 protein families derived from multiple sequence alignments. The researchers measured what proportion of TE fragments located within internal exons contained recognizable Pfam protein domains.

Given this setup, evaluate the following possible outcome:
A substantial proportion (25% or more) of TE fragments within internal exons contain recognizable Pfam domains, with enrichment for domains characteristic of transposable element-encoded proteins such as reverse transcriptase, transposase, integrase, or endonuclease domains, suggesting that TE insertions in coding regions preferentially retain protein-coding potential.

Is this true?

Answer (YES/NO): NO